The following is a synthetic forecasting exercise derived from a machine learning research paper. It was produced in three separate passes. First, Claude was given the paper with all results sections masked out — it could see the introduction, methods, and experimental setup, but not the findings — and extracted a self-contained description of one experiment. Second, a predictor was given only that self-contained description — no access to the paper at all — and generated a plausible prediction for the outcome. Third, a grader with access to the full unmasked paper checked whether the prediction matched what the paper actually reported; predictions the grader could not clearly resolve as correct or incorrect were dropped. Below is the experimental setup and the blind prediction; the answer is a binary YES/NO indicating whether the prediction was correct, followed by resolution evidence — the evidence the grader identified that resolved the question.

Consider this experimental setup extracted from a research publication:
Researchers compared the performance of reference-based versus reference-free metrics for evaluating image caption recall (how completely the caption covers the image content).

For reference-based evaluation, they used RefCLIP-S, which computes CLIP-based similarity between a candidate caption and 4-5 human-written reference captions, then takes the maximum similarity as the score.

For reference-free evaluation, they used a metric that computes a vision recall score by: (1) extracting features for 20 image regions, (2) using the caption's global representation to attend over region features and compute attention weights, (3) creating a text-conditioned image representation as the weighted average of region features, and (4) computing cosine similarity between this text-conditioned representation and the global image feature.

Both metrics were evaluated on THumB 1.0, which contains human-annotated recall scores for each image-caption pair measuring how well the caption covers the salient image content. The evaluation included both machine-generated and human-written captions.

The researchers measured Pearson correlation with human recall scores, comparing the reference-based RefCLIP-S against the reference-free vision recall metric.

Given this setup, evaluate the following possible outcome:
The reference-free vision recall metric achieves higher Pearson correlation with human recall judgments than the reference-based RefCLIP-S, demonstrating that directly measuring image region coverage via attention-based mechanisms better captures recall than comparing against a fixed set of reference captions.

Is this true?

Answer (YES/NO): YES